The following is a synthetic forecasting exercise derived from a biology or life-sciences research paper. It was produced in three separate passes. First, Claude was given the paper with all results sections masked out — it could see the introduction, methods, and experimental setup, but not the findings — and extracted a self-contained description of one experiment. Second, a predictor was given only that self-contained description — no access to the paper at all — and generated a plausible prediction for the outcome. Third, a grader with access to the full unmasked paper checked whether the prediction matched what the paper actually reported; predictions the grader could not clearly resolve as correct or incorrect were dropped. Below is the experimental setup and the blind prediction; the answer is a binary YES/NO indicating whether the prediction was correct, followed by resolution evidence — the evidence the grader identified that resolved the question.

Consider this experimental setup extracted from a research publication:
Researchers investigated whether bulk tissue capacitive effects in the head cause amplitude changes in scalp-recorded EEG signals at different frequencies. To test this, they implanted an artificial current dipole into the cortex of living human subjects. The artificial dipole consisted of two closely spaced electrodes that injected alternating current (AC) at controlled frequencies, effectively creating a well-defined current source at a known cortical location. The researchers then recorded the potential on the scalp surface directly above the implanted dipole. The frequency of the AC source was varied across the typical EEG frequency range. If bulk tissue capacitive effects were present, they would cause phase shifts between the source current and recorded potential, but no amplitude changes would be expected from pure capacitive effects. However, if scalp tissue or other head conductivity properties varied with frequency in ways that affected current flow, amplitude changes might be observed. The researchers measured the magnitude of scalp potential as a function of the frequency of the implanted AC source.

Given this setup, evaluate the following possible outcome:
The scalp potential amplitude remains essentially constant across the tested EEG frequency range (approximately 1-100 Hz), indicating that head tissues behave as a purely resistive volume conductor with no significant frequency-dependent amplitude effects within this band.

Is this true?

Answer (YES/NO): YES